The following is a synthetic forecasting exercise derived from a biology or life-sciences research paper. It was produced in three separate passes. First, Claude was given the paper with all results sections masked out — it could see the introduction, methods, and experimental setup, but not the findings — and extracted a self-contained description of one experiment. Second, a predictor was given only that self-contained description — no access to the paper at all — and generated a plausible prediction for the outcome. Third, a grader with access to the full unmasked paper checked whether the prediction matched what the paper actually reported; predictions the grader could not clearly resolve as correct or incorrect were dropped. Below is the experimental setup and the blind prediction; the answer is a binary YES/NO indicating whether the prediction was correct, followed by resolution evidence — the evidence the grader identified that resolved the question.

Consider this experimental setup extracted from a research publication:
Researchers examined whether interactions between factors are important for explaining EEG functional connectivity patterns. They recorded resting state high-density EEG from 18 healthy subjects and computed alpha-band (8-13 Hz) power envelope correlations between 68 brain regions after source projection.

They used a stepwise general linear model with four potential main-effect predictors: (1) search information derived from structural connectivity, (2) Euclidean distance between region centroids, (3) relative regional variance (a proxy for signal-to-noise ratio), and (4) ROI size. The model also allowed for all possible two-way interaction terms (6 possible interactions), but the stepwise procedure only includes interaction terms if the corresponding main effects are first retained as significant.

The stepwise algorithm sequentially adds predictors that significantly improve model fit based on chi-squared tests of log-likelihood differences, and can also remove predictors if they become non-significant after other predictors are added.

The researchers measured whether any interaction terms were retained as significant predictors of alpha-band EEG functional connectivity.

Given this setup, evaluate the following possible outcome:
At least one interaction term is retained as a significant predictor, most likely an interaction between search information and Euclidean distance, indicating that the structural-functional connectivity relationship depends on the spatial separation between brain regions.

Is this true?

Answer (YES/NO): YES